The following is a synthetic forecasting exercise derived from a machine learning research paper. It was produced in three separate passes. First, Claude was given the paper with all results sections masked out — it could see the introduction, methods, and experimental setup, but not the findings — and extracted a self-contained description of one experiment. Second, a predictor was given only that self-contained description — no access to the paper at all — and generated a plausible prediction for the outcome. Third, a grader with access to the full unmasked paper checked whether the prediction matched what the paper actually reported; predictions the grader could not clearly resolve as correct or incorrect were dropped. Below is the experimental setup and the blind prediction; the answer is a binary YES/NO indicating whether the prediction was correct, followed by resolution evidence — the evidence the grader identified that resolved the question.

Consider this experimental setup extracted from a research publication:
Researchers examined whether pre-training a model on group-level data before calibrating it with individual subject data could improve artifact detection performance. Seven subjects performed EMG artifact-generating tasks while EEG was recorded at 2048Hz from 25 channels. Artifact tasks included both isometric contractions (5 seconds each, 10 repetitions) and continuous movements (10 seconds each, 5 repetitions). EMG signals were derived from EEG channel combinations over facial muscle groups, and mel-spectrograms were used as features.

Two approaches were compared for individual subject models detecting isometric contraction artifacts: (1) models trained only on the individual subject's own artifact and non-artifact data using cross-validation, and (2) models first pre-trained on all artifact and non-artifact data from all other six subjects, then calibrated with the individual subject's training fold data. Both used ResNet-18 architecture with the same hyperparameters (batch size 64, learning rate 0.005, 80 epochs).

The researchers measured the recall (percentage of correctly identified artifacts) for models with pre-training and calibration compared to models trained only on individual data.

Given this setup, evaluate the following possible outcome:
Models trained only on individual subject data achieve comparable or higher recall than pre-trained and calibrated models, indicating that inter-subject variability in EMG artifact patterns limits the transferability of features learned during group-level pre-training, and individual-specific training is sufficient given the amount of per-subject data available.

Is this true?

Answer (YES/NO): YES